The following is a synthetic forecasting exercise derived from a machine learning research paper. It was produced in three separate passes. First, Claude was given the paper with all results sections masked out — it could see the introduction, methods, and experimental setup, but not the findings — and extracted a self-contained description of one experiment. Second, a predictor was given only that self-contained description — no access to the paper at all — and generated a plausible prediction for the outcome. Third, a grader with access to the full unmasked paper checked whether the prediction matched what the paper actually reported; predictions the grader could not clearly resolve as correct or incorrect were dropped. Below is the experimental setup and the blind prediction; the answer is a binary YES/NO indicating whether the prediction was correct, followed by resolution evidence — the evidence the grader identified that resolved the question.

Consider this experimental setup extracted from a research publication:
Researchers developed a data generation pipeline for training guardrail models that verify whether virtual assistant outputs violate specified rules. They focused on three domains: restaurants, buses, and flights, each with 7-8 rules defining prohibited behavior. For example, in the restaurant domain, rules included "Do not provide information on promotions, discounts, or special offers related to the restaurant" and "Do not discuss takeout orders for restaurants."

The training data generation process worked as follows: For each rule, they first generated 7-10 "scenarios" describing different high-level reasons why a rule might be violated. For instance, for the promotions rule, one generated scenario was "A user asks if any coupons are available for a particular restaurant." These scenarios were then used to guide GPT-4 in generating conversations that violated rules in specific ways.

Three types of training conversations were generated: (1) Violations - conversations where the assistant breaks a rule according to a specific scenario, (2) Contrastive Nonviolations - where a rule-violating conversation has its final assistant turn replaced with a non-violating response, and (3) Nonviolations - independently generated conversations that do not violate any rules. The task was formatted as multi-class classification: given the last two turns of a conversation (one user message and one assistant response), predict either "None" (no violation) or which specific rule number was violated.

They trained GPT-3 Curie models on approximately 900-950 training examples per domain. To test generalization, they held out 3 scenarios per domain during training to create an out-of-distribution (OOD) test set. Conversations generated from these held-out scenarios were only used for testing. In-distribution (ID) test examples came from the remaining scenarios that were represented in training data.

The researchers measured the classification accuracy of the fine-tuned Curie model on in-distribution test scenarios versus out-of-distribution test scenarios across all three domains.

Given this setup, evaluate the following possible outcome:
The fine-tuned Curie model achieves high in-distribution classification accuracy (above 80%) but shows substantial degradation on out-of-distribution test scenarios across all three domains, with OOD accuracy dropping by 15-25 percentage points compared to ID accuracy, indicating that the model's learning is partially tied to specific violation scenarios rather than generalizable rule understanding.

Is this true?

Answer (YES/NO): NO